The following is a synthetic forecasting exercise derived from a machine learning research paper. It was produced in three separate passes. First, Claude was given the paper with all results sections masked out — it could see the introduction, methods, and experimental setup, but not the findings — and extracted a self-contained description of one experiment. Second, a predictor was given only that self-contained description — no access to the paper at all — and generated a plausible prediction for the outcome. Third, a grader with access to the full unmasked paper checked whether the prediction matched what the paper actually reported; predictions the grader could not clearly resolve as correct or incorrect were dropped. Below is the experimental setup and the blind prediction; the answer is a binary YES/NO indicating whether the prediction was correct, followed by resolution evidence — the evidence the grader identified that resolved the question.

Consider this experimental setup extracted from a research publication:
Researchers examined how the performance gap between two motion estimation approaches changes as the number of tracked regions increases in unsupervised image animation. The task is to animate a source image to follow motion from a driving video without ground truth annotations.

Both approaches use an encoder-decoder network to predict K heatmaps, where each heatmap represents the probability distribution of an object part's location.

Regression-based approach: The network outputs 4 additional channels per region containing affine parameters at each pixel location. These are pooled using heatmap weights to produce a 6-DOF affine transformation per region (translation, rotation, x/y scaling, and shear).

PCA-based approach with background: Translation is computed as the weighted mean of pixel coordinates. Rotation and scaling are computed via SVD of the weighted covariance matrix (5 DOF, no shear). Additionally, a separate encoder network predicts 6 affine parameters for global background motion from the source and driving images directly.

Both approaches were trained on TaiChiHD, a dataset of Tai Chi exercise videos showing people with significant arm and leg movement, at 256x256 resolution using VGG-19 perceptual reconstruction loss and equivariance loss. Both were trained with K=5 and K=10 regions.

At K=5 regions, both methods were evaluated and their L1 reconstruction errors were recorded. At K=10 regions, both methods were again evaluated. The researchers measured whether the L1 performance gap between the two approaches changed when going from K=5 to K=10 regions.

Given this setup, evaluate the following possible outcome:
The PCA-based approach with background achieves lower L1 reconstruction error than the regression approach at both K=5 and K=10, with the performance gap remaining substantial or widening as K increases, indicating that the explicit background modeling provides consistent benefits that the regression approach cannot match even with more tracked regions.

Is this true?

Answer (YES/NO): NO